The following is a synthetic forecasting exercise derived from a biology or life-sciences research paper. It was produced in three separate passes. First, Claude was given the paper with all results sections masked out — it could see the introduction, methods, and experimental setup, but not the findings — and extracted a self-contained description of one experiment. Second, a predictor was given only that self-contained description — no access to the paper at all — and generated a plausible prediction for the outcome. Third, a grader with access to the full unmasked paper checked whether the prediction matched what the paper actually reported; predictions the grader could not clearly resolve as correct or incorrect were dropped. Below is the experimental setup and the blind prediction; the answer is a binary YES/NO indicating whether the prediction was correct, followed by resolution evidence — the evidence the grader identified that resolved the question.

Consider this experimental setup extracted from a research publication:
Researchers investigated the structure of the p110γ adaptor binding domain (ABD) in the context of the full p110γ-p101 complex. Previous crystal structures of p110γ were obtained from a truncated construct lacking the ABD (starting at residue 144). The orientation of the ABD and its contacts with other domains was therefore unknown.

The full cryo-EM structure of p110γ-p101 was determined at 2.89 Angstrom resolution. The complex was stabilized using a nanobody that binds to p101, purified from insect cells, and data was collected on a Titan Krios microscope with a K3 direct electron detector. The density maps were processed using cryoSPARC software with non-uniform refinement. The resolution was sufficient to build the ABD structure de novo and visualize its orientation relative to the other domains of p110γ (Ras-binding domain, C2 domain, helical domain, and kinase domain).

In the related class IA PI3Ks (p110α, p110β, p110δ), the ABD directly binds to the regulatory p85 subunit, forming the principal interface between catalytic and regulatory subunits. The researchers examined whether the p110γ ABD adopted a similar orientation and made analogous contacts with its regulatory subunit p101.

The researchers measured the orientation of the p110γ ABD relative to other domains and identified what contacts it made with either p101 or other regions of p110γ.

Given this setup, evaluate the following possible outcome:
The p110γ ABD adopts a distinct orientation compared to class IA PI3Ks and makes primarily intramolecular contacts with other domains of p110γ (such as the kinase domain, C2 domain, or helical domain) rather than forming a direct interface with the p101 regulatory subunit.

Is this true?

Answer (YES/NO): NO